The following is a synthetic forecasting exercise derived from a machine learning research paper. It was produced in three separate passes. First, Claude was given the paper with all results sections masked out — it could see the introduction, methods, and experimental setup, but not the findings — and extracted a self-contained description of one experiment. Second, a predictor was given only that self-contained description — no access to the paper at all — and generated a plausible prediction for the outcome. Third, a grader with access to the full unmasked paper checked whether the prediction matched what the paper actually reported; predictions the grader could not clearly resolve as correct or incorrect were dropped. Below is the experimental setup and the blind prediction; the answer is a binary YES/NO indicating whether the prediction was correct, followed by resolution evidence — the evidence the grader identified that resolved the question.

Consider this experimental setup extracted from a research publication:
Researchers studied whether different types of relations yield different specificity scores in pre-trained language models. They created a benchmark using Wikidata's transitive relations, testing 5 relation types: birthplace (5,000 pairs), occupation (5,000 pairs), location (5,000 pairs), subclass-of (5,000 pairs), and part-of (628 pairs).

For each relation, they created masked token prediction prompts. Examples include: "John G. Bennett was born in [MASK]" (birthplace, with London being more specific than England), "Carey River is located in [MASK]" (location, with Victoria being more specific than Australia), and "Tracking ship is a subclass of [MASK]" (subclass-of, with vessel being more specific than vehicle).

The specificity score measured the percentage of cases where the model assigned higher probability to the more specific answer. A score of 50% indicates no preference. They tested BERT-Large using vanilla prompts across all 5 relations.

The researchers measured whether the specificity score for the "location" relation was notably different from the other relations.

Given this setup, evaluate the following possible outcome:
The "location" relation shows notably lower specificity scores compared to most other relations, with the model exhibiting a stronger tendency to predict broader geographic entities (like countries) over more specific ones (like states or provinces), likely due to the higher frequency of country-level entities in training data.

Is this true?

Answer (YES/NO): YES